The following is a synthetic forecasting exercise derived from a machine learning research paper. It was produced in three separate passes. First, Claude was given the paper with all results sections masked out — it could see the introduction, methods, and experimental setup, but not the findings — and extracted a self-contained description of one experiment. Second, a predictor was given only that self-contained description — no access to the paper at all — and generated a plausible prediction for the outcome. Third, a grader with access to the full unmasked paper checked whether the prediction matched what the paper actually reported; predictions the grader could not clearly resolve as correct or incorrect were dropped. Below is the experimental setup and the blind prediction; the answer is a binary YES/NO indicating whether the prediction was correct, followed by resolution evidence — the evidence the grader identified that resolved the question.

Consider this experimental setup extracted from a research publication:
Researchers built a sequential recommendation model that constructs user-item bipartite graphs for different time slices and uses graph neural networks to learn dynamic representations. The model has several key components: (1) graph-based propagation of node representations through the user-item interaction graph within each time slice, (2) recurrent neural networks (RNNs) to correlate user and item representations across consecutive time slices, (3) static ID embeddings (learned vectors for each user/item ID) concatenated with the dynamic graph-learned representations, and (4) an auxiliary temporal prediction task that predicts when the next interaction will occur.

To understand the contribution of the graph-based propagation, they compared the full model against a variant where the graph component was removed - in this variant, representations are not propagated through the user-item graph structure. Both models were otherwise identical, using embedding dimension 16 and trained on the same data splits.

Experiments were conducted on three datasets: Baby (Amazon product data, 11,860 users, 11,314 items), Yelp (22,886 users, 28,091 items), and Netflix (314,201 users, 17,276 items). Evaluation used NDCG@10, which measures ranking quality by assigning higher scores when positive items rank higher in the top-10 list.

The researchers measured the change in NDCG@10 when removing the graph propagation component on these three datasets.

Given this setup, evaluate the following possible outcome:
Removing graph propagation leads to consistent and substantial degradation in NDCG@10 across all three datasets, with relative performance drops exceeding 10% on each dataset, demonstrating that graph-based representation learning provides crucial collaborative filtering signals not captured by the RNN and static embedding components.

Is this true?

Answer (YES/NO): NO